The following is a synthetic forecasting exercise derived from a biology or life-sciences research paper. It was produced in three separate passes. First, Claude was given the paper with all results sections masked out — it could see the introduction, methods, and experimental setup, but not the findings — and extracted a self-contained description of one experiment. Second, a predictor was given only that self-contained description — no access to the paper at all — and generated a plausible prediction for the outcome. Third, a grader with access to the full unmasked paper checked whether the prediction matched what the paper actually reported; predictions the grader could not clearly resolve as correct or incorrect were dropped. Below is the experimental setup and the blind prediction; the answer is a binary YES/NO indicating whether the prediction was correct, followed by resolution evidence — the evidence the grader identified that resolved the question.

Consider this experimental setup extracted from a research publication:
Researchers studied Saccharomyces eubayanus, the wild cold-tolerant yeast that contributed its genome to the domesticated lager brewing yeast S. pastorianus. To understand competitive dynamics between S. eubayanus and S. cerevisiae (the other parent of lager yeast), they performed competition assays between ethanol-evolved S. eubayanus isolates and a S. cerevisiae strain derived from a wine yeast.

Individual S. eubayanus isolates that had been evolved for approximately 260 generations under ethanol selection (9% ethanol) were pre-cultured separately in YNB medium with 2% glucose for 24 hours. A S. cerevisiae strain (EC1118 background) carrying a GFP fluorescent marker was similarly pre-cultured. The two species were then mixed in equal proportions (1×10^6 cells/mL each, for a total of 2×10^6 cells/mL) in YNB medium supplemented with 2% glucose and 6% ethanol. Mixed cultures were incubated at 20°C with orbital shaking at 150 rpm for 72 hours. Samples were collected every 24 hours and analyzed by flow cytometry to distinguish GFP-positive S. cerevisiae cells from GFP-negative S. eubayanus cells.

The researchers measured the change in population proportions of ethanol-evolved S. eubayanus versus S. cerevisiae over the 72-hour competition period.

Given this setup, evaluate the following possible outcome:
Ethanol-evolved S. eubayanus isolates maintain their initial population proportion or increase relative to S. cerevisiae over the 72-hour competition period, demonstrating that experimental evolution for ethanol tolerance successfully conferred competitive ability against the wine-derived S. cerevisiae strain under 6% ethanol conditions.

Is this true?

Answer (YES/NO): NO